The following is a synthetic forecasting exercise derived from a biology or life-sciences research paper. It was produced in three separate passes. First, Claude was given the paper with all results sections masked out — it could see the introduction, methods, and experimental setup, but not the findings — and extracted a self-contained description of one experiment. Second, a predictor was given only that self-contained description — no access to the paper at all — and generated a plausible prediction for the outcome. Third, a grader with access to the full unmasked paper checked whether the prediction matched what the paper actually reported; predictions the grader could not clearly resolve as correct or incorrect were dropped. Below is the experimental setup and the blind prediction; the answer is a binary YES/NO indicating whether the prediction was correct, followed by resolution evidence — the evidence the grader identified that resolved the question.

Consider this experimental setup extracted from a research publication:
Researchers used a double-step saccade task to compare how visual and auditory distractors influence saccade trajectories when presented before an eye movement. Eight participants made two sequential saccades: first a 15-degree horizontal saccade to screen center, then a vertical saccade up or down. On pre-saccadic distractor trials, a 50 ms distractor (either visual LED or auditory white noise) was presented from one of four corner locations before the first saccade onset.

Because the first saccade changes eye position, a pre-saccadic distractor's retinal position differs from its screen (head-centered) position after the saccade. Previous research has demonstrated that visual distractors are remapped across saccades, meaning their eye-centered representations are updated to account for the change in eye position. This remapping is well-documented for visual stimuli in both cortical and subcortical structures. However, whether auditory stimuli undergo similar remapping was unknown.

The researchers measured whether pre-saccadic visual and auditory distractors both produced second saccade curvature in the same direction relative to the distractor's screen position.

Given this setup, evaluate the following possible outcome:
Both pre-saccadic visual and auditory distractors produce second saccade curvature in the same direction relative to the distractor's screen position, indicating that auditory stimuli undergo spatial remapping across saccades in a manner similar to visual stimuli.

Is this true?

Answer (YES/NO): YES